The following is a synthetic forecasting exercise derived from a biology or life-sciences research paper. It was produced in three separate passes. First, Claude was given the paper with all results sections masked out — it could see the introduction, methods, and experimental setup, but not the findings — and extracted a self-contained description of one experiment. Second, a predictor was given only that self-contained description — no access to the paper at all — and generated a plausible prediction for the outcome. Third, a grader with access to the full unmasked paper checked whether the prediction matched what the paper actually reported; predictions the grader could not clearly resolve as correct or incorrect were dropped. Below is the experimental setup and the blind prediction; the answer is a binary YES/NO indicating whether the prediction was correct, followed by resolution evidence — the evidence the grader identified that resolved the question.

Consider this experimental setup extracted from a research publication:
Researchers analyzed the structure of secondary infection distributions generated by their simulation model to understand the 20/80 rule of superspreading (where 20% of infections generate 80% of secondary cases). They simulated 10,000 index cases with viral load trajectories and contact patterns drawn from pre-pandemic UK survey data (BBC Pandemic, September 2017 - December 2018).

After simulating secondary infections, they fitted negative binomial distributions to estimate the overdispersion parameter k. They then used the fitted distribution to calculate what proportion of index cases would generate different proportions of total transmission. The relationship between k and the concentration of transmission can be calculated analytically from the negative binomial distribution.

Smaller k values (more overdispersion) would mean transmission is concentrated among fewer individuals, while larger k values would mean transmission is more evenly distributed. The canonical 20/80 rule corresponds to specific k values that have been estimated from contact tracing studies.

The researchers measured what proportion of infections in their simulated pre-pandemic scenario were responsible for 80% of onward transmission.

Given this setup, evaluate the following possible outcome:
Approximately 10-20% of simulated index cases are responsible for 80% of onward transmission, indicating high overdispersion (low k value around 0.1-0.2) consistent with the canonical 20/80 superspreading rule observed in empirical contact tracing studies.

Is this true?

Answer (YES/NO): NO